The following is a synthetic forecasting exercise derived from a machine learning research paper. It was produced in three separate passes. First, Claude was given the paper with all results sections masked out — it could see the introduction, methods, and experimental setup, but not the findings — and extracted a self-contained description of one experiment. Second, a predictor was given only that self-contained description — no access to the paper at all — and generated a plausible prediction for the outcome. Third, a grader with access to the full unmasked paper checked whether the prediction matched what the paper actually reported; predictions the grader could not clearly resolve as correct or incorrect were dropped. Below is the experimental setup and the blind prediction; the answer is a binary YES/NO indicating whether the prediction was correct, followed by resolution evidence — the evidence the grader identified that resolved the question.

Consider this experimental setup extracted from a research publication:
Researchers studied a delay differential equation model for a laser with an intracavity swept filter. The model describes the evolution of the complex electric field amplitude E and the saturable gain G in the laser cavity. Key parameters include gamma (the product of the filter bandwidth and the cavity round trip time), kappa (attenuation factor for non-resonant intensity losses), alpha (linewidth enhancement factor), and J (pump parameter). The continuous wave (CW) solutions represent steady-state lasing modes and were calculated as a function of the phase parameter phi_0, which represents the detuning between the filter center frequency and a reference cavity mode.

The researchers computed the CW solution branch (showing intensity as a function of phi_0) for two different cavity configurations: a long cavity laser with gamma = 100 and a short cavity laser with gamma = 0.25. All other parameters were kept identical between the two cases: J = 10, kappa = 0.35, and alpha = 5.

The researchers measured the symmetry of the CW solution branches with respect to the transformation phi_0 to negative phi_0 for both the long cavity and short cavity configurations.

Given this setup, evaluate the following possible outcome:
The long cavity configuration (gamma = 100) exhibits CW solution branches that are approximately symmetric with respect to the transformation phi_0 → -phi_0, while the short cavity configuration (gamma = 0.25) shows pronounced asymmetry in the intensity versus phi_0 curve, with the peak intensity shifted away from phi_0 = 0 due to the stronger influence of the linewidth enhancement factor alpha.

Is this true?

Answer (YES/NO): YES